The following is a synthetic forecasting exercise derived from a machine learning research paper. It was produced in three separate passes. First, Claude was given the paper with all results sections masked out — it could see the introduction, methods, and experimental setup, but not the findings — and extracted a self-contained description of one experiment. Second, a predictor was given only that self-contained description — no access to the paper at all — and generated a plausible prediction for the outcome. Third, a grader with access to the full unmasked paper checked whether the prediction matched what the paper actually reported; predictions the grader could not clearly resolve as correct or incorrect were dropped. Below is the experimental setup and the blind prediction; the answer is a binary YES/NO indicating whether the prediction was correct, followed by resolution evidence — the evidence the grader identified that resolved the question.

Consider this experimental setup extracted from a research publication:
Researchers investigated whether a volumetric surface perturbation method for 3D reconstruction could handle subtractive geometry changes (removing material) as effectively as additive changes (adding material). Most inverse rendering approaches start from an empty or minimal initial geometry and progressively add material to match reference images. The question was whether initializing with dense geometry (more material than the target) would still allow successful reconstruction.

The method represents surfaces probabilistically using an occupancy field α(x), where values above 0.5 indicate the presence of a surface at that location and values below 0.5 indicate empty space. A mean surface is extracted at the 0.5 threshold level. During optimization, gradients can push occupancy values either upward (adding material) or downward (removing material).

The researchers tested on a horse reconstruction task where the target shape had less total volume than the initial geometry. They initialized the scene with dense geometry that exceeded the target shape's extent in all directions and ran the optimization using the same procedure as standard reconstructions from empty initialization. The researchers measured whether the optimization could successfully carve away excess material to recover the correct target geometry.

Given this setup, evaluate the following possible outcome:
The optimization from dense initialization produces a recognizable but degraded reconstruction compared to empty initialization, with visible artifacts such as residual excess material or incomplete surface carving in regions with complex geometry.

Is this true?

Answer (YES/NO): NO